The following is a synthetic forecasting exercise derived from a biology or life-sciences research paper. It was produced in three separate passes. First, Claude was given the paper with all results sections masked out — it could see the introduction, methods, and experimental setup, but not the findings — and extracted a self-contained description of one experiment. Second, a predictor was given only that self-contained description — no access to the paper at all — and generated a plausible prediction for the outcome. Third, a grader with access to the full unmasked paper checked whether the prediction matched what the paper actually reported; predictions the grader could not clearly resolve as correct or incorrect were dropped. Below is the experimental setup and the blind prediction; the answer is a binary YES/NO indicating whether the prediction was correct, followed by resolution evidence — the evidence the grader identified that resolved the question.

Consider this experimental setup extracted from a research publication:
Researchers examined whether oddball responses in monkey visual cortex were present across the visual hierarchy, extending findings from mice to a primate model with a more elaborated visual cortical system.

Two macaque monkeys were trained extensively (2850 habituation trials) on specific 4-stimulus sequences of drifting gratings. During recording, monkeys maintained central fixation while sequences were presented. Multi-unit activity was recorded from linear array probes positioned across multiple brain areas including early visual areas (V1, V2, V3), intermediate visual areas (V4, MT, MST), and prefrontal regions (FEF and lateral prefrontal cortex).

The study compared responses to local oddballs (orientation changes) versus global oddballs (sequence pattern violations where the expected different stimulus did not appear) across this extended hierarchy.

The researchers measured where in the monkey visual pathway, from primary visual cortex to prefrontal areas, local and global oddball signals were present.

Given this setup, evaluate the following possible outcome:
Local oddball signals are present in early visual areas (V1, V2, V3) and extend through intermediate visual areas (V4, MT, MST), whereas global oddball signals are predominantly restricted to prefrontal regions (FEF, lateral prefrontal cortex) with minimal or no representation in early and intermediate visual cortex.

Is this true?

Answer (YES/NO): NO